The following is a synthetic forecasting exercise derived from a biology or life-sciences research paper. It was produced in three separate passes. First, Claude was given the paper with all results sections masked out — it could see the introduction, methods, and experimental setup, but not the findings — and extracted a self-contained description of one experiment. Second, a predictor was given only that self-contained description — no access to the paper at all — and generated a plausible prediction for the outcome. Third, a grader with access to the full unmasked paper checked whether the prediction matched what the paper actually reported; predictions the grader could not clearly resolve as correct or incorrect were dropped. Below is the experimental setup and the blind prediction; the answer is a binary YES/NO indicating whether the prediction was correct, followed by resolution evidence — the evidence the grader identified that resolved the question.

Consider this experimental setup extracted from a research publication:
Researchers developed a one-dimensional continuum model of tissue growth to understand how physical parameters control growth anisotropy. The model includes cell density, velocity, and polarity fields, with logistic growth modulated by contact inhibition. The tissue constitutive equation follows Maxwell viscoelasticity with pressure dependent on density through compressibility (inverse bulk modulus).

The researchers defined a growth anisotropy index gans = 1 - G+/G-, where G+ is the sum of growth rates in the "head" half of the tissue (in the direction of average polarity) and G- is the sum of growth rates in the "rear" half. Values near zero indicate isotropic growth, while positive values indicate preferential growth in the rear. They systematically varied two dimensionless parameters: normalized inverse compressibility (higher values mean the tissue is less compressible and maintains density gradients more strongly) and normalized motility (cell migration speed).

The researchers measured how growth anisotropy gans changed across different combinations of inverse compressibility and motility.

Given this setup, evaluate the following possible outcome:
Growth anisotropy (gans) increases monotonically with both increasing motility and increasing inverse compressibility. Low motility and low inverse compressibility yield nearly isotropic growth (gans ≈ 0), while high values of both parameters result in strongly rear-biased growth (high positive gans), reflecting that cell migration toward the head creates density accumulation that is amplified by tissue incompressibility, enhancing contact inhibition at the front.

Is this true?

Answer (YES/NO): YES